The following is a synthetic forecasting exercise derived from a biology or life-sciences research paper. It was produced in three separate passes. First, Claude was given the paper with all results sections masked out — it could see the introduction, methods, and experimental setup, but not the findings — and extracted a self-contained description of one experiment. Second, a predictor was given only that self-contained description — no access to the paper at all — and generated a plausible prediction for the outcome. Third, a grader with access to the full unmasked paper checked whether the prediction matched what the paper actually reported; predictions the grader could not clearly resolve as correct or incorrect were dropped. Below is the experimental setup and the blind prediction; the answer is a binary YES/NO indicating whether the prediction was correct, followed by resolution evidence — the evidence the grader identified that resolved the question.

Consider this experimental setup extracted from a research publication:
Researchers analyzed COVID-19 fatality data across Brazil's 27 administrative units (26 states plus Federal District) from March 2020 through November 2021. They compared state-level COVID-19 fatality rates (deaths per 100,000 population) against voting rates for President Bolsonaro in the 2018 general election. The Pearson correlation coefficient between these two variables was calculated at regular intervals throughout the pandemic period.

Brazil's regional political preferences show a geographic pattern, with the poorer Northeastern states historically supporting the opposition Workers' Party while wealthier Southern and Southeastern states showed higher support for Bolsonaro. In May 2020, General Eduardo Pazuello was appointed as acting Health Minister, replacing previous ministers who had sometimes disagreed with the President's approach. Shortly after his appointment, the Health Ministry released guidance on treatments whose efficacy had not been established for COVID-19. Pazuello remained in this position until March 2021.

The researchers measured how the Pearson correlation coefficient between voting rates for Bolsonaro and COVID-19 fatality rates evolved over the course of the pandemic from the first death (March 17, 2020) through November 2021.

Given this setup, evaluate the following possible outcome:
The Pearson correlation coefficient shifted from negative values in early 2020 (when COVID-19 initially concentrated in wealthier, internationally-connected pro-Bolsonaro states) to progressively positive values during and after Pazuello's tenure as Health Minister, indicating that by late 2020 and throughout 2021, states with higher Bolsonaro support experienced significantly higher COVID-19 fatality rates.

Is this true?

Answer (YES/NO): YES